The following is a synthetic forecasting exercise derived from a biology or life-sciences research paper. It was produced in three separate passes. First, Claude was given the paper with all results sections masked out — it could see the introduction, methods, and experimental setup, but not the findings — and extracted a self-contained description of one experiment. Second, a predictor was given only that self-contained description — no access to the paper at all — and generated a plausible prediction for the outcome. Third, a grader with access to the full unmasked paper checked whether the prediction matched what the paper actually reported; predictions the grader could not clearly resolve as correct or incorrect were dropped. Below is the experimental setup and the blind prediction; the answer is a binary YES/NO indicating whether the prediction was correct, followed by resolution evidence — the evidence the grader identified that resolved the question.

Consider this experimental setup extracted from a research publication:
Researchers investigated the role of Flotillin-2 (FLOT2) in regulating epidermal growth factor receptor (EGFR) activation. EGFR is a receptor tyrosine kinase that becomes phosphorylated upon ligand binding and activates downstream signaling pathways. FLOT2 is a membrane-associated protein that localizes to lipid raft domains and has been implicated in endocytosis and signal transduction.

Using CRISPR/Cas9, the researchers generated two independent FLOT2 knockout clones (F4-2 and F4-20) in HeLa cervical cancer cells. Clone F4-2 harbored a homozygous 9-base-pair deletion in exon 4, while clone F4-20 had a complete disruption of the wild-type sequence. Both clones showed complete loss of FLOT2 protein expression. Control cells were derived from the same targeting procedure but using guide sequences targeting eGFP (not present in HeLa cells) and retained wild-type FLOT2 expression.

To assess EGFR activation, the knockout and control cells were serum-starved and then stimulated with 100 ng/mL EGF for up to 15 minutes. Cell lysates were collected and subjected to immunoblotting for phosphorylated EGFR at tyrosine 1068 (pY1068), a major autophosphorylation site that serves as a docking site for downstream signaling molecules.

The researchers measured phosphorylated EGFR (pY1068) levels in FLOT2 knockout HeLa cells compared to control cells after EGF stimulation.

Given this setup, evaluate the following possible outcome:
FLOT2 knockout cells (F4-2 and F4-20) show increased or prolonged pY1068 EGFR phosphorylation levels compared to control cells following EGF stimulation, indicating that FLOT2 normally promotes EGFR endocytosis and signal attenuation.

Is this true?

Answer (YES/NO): YES